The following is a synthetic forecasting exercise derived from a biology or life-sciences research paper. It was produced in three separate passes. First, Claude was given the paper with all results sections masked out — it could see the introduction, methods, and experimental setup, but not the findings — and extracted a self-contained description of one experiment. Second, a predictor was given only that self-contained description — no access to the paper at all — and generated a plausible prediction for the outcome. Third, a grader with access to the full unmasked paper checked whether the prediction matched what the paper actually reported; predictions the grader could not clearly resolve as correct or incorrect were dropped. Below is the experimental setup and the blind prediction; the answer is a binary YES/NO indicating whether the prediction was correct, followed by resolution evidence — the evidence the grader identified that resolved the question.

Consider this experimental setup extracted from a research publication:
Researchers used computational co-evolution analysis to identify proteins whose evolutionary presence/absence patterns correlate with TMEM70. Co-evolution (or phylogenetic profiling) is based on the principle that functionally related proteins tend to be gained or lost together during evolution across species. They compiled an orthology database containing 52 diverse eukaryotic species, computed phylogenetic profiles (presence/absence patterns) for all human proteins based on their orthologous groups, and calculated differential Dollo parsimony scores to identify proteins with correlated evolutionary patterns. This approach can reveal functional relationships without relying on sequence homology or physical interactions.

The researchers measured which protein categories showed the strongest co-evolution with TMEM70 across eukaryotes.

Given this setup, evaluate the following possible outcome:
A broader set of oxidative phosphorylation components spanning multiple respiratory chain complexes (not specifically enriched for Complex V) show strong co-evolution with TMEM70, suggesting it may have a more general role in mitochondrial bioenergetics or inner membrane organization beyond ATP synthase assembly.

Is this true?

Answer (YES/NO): NO